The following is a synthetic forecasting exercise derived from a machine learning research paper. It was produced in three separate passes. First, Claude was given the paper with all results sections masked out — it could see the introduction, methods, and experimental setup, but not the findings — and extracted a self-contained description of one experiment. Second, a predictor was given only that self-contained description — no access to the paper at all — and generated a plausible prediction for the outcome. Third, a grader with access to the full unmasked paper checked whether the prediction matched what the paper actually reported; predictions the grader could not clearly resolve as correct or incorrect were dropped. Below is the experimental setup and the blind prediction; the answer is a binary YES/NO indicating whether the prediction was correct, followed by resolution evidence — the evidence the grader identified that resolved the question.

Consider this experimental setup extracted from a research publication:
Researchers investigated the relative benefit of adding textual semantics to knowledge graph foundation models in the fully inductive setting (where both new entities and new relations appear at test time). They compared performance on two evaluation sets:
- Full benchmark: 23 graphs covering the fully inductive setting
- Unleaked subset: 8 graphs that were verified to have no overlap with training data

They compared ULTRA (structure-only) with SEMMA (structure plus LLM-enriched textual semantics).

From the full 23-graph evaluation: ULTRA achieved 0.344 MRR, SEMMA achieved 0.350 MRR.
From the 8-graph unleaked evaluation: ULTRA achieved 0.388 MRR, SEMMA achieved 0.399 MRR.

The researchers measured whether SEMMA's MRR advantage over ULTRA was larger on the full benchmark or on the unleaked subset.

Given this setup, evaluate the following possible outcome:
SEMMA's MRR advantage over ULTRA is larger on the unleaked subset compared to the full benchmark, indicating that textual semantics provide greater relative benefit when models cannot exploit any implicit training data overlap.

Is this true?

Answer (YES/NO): YES